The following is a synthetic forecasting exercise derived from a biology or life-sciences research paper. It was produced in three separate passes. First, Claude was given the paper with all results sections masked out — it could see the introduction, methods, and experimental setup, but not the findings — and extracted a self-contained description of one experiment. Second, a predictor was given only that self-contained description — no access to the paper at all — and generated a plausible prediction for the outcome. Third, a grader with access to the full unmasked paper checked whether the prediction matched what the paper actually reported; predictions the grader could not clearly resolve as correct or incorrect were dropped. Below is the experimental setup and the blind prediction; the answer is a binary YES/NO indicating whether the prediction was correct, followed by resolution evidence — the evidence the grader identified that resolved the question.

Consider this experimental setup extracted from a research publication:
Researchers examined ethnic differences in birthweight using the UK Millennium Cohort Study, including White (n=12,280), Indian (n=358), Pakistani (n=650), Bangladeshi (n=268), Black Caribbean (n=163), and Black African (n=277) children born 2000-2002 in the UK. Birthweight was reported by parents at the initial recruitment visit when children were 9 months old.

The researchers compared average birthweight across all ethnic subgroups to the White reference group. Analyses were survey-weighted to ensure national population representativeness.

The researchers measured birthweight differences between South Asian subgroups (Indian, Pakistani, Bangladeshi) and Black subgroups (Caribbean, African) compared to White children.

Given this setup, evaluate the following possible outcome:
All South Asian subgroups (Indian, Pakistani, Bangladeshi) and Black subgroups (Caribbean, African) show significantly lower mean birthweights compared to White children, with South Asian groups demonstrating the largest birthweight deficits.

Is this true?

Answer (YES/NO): YES